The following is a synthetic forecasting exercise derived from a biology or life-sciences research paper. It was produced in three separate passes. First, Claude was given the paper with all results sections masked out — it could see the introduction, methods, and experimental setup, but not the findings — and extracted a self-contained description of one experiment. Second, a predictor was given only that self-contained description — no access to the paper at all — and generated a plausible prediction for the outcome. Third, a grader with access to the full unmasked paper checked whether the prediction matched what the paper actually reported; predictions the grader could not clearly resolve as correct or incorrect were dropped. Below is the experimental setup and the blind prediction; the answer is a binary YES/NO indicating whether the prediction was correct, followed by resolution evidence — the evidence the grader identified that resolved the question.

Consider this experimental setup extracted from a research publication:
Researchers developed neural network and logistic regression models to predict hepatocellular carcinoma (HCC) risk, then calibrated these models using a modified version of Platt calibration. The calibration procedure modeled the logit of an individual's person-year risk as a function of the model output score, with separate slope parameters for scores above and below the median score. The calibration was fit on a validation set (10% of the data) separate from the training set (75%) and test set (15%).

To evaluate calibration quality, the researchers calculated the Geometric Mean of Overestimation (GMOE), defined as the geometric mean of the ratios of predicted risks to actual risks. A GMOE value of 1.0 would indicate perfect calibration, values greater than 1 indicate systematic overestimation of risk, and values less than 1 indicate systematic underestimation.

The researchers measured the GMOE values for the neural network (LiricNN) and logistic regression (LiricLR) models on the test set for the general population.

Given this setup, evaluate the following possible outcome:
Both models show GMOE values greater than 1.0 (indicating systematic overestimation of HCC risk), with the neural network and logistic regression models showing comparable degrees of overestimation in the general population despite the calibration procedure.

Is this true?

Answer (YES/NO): NO